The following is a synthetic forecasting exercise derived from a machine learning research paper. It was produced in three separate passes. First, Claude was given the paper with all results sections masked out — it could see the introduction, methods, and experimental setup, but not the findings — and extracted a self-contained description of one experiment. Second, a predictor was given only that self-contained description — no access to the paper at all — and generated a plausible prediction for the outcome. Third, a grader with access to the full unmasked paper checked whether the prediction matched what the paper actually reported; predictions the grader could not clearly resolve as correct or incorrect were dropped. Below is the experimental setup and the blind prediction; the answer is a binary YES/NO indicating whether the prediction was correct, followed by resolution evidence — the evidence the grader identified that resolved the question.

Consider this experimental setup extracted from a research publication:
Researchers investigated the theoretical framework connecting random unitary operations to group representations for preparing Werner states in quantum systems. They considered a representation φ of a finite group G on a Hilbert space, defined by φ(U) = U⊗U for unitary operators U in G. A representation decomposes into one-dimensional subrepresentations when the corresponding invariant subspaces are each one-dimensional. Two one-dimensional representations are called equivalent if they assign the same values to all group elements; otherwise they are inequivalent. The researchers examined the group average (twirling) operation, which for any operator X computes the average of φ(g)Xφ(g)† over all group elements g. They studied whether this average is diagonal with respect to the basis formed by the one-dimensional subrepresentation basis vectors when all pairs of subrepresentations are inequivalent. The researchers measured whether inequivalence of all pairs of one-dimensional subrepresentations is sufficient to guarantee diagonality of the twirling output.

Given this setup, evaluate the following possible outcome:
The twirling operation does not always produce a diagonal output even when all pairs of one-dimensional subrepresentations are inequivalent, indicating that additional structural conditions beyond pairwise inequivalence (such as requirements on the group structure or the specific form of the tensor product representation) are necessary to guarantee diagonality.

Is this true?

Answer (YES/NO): NO